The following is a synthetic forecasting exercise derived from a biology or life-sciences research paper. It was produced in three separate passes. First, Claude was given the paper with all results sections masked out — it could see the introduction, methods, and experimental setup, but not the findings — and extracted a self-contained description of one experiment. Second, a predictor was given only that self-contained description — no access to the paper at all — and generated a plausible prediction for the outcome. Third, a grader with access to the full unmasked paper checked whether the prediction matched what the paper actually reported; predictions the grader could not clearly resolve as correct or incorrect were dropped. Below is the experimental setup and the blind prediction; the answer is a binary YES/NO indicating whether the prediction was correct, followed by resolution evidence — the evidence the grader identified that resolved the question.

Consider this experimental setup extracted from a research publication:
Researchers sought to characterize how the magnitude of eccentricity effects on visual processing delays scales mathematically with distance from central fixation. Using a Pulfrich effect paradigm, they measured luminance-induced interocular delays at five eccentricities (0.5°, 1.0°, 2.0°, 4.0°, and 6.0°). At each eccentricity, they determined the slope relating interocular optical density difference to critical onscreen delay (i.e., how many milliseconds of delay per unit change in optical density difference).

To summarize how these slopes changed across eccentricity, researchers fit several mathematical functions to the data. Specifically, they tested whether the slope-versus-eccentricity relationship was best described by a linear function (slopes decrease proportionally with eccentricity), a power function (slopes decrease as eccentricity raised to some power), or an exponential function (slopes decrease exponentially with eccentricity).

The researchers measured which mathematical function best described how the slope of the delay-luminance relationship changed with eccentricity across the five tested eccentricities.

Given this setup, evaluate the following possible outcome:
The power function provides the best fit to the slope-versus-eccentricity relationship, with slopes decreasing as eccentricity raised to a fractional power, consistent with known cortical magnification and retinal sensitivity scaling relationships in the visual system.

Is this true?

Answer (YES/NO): YES